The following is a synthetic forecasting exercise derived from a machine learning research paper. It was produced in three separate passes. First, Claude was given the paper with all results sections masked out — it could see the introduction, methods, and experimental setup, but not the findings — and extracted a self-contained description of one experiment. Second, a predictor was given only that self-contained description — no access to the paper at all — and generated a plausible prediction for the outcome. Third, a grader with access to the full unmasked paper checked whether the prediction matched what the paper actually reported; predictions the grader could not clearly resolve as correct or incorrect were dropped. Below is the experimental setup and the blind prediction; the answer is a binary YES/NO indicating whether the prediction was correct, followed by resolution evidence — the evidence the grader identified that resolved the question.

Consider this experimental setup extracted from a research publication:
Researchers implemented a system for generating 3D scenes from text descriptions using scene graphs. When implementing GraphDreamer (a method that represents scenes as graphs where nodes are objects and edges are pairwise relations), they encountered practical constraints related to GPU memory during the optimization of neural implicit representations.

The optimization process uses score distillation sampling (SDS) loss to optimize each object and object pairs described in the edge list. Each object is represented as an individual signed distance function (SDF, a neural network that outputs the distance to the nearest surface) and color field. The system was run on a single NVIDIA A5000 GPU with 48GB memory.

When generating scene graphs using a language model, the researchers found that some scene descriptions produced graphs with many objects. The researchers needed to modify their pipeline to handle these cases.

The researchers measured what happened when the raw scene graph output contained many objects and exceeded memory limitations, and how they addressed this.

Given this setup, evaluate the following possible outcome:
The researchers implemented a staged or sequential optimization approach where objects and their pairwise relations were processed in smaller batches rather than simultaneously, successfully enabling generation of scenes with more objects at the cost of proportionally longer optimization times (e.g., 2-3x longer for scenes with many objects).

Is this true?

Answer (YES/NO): NO